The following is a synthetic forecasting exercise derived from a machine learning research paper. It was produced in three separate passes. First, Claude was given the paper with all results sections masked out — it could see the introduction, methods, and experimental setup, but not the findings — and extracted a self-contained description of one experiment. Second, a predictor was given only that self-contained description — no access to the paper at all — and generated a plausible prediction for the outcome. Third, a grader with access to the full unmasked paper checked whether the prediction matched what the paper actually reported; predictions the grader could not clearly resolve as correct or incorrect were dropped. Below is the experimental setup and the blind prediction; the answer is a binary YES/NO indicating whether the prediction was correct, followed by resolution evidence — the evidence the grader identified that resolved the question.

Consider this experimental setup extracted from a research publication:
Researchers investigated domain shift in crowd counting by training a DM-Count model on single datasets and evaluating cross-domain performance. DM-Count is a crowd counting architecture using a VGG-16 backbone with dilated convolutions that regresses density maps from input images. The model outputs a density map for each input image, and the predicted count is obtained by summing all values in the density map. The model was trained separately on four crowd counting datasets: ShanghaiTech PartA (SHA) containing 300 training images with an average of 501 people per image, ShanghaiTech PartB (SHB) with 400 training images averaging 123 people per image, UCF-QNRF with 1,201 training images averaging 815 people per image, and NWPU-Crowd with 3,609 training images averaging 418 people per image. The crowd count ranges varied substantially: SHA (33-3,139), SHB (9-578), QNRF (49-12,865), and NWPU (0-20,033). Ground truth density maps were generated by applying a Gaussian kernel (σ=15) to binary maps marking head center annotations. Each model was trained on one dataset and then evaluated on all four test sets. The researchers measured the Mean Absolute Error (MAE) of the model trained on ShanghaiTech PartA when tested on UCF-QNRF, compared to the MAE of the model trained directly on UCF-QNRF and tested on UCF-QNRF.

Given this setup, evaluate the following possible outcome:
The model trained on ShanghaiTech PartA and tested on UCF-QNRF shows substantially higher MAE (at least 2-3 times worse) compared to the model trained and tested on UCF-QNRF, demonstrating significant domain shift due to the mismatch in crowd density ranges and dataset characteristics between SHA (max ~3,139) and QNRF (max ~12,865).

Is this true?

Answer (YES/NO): NO